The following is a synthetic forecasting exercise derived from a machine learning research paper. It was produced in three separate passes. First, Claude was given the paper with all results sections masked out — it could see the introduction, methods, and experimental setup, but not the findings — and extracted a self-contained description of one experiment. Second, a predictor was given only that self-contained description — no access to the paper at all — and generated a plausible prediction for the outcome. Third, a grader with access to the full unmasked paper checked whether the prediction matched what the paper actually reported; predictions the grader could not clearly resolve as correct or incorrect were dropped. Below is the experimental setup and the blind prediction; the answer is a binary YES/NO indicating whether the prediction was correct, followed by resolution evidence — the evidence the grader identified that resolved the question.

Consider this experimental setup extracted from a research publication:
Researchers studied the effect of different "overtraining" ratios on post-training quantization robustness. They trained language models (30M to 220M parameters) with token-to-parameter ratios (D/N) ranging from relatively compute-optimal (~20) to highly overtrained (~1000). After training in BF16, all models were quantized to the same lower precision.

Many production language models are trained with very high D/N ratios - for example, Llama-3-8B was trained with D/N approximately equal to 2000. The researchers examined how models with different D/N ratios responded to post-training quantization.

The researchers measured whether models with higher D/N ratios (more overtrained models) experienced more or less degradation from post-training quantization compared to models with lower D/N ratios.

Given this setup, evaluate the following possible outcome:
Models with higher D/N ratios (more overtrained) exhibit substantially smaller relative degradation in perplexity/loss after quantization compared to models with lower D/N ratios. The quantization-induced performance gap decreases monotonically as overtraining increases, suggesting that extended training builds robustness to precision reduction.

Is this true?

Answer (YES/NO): NO